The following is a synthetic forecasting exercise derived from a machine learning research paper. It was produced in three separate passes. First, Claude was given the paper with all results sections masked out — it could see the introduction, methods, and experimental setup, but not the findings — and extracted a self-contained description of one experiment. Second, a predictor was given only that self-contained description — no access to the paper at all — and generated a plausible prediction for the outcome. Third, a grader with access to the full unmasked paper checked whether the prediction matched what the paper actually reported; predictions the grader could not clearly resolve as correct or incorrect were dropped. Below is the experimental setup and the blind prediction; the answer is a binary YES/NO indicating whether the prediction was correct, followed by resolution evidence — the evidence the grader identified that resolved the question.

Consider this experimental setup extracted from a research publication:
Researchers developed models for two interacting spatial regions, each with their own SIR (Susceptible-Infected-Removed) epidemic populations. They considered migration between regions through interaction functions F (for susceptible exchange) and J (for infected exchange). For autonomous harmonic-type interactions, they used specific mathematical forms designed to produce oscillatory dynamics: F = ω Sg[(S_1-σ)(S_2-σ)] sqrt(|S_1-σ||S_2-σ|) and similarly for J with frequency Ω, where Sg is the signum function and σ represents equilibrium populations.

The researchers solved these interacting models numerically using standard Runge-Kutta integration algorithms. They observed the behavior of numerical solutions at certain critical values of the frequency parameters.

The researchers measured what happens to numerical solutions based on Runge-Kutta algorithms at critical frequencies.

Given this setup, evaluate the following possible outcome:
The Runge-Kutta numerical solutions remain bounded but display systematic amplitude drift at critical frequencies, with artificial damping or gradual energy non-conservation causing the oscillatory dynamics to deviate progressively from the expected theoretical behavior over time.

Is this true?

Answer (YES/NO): NO